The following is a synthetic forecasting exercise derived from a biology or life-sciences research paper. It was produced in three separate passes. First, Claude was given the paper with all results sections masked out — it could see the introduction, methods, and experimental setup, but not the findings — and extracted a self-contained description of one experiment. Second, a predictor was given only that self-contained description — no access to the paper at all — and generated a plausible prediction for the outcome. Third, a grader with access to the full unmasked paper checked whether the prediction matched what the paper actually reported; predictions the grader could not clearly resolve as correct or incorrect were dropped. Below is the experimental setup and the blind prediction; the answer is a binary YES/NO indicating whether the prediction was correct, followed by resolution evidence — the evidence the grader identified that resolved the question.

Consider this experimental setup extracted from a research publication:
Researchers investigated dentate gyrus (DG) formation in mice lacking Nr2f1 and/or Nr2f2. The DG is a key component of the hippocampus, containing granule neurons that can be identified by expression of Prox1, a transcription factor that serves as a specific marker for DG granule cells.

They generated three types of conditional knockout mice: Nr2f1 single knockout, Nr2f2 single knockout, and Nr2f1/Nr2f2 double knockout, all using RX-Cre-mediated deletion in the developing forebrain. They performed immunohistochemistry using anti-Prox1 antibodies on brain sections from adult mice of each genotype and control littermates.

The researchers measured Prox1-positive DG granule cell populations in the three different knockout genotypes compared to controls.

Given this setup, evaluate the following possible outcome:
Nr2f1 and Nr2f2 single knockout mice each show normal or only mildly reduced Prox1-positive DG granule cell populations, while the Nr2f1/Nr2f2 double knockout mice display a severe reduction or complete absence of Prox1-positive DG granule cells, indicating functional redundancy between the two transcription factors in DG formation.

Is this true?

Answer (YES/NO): YES